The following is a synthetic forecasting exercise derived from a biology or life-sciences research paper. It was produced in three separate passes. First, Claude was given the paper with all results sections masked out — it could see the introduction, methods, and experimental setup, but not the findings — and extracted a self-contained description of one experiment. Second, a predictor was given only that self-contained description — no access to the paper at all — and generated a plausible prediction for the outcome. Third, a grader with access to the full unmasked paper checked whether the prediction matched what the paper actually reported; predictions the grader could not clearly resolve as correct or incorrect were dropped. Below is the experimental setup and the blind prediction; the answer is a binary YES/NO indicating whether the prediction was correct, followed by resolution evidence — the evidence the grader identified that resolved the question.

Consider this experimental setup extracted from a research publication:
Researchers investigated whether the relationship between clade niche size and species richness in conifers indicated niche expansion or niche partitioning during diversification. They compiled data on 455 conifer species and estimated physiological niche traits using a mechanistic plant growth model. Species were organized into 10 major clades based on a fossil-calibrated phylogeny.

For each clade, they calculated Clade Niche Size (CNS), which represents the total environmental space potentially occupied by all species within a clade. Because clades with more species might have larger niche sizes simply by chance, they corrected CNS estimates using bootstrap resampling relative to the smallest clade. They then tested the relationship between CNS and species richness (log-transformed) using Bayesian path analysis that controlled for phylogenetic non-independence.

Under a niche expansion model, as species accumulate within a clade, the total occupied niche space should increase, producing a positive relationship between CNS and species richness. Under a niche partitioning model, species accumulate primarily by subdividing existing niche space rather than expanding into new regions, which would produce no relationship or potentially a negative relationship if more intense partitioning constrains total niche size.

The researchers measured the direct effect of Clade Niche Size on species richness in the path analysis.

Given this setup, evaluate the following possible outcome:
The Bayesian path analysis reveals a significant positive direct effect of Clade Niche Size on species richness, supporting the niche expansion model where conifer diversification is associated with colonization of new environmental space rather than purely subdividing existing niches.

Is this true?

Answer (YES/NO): NO